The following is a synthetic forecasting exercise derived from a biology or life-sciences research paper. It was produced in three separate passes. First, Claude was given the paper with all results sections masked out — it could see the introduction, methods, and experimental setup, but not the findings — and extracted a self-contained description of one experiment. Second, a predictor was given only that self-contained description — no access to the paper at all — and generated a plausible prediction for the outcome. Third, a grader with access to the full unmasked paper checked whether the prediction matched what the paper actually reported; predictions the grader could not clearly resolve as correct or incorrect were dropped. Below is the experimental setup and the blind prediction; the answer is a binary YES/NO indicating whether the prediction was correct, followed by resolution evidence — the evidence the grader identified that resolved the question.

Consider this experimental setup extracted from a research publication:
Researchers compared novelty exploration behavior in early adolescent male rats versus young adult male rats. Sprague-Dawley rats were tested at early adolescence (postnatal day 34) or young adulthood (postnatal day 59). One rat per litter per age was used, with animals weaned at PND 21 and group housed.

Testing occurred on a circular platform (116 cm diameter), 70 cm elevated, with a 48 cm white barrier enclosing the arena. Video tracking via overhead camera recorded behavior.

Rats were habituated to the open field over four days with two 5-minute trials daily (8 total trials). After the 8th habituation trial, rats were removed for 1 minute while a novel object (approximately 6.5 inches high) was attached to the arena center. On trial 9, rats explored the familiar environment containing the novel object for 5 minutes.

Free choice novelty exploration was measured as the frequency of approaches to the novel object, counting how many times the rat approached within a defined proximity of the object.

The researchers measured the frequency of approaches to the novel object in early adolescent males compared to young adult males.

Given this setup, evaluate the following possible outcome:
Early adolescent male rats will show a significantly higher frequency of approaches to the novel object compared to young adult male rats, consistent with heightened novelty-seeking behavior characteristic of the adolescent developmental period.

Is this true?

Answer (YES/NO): YES